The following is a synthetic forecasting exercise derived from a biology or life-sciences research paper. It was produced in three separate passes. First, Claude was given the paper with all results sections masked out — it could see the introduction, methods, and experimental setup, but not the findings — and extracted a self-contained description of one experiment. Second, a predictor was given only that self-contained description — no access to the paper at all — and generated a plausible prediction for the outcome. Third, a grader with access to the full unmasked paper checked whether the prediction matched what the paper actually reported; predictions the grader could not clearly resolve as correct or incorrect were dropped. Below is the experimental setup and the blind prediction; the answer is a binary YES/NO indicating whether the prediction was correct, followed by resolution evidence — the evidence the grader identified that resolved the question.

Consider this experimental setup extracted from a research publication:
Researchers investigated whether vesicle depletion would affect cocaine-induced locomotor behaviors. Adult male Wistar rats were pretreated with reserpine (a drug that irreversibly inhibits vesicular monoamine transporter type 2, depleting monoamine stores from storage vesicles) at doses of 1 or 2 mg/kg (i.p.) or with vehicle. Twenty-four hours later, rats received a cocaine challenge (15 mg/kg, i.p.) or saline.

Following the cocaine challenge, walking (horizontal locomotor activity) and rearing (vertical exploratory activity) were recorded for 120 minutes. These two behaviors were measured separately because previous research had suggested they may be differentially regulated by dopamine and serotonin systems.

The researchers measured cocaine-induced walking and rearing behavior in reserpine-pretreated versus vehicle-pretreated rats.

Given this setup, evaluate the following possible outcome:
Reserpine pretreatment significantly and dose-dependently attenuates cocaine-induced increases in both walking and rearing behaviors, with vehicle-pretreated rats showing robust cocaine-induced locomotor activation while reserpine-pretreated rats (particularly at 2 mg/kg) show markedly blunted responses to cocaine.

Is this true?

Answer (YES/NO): YES